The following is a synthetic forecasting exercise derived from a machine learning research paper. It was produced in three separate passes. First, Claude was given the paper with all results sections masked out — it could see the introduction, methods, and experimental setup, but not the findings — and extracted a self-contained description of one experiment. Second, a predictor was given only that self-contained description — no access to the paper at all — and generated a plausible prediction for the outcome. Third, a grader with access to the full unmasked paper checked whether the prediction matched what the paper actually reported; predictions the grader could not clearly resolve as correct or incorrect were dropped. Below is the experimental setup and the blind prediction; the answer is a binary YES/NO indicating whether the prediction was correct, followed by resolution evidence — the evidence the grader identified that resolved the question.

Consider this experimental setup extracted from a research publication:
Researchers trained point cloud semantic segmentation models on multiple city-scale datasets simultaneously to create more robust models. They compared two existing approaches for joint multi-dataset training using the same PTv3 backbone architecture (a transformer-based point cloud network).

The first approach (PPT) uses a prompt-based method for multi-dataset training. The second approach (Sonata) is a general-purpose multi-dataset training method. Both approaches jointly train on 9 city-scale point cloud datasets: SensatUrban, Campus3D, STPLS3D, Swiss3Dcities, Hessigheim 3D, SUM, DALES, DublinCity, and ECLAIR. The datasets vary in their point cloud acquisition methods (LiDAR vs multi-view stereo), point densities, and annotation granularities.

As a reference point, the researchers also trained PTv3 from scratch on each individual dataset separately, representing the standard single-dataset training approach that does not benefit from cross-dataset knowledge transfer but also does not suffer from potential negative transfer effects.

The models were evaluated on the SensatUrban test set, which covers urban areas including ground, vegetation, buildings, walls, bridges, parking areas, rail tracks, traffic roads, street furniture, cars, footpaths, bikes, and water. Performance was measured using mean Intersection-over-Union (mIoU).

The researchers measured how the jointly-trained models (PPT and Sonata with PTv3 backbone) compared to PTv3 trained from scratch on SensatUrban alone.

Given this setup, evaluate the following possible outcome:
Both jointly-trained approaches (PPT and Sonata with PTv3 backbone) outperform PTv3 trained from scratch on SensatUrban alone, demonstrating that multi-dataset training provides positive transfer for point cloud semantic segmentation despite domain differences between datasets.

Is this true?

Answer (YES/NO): NO